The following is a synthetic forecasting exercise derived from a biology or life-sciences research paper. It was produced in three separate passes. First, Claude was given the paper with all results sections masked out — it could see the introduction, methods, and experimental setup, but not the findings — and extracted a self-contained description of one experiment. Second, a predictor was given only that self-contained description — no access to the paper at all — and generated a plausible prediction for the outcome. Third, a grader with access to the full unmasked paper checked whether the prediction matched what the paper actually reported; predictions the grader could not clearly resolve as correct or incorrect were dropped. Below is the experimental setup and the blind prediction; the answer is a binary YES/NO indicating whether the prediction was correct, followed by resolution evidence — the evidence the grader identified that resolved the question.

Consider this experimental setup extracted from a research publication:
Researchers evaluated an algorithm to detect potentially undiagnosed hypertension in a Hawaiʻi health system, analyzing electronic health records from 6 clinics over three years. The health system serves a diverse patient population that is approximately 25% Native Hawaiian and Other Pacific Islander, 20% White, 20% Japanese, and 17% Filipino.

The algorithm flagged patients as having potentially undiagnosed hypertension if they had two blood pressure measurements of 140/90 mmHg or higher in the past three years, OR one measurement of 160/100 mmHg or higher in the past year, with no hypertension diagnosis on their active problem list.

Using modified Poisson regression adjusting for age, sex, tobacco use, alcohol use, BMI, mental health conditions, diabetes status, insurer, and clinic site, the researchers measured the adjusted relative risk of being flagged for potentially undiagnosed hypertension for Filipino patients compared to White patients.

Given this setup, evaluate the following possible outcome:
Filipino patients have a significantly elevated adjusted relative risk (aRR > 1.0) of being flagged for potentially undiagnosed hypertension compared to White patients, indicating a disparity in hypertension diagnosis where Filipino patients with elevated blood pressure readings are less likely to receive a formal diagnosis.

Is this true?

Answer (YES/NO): NO